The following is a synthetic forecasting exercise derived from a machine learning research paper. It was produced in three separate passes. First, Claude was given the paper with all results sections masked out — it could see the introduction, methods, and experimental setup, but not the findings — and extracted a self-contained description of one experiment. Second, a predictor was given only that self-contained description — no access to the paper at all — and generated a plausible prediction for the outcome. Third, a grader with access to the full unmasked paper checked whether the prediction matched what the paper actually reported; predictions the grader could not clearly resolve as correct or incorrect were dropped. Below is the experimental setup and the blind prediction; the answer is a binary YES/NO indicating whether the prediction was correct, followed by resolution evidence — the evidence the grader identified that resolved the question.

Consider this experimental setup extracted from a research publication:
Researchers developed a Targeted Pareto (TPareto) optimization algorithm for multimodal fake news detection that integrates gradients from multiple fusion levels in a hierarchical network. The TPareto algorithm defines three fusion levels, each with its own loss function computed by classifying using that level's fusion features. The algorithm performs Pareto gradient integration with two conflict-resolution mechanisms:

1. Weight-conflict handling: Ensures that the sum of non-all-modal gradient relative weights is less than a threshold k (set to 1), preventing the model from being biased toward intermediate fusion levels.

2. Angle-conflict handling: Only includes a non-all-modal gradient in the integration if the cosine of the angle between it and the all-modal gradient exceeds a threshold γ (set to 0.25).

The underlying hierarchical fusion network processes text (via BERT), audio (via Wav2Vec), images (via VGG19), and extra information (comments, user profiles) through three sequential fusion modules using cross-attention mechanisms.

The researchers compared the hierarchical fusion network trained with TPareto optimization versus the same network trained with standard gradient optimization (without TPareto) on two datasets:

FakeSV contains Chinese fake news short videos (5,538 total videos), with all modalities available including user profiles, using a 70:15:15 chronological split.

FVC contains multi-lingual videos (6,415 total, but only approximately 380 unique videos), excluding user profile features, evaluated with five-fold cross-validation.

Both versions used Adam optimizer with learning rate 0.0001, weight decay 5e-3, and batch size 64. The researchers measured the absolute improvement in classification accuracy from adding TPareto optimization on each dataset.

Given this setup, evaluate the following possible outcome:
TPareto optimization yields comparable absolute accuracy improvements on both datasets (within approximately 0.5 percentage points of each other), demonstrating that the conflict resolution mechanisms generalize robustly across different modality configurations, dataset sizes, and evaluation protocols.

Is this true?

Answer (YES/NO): NO